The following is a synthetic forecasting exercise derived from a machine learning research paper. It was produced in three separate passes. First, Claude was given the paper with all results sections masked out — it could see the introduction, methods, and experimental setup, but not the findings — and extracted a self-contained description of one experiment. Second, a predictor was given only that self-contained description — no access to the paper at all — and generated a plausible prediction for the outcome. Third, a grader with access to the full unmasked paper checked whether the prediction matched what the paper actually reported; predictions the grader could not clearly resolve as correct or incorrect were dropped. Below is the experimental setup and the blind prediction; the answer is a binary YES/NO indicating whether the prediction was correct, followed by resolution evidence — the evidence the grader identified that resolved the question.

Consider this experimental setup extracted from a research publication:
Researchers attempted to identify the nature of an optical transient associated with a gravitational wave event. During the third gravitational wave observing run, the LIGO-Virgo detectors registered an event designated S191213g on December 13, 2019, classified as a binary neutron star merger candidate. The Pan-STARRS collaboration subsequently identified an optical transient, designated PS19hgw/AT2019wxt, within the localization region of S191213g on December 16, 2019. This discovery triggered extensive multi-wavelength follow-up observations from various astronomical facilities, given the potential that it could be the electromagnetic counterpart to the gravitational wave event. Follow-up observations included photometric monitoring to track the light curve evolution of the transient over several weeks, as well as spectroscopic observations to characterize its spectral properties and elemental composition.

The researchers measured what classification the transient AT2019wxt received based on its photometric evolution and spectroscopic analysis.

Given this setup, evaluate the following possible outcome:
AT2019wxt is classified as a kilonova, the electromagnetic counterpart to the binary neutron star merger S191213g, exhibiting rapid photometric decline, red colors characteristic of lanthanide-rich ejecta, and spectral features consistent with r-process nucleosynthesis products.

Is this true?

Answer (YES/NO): NO